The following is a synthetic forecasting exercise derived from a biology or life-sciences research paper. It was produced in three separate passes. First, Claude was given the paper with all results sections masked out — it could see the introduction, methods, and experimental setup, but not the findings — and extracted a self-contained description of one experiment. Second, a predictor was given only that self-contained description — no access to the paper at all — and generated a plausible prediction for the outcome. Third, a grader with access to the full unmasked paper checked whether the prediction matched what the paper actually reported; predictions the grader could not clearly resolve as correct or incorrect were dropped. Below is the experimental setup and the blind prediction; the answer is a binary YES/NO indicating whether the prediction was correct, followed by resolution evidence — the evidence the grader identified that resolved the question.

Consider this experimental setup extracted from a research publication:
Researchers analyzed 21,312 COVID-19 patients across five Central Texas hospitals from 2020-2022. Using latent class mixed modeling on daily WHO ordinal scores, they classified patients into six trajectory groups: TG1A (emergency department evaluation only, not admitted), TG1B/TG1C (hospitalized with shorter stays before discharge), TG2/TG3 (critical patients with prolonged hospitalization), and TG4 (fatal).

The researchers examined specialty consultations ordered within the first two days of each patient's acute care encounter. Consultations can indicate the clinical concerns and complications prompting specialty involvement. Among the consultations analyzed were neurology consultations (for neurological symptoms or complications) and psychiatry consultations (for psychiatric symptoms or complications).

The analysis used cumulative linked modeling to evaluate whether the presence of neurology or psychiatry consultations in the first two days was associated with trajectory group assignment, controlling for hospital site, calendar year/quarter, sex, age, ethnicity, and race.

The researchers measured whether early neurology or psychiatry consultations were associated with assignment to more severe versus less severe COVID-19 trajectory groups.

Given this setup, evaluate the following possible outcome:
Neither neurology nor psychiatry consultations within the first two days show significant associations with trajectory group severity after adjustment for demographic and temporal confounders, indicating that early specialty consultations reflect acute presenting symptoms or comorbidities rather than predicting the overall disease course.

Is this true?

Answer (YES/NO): NO